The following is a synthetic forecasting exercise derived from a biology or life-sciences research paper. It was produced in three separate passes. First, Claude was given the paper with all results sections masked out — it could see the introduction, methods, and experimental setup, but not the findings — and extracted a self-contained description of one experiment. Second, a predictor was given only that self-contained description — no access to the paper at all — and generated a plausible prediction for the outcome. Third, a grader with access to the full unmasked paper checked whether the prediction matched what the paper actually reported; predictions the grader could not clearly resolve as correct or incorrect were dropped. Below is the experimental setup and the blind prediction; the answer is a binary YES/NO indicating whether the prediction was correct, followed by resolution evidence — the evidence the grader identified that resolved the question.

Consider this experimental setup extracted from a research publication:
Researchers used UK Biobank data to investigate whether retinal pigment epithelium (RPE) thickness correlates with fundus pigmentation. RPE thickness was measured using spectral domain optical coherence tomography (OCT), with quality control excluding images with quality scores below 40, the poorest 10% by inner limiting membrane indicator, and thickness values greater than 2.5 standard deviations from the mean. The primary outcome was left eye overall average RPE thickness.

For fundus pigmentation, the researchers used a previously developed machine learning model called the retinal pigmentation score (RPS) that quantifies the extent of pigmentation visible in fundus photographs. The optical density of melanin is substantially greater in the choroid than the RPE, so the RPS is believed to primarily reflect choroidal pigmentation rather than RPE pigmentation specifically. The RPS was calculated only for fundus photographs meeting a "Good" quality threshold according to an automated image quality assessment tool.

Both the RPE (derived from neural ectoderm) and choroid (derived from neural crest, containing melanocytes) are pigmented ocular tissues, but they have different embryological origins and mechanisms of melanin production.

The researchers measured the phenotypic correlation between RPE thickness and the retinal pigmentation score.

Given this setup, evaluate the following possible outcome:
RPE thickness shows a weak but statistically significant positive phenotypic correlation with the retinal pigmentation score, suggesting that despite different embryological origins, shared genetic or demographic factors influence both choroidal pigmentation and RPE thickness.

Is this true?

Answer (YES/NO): NO